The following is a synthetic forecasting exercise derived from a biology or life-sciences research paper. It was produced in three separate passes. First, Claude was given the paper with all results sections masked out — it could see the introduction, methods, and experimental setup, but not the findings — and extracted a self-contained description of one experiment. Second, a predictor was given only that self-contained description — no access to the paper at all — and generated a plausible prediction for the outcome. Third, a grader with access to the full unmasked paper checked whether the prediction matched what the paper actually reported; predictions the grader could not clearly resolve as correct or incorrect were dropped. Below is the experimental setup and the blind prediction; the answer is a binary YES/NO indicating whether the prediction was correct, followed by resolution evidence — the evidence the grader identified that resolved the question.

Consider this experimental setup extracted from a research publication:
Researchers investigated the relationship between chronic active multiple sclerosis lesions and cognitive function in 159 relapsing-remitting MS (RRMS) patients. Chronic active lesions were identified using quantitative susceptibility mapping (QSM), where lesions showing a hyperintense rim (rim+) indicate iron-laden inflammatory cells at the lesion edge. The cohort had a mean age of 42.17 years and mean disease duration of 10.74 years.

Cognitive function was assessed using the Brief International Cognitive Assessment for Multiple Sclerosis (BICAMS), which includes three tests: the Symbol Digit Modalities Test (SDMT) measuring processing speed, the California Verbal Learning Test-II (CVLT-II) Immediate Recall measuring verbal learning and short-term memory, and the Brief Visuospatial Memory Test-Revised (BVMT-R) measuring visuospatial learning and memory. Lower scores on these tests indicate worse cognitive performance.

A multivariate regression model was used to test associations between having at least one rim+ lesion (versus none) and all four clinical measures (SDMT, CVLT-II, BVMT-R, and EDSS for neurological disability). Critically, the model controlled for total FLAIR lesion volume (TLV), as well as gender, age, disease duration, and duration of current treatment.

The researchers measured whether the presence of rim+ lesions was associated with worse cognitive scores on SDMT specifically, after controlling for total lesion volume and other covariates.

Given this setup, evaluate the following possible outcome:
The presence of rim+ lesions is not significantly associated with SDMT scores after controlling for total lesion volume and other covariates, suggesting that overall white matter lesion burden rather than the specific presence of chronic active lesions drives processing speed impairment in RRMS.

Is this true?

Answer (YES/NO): NO